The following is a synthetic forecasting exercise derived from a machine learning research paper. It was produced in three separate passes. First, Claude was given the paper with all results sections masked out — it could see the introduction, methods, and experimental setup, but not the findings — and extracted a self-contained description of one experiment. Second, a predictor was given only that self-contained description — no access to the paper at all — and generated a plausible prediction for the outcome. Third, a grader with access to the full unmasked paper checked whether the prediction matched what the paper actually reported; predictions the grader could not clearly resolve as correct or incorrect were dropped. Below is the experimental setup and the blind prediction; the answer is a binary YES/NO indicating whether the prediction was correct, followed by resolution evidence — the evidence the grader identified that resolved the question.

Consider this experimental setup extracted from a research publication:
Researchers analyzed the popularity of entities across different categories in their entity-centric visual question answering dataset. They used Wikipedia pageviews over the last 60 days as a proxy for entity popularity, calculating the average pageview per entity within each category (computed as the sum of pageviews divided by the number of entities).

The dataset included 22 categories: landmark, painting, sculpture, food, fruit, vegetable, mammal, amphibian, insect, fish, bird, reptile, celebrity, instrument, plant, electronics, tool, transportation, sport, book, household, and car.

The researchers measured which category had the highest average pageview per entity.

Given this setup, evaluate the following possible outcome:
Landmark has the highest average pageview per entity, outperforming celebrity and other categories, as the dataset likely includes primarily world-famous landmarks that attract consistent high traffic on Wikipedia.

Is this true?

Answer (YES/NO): NO